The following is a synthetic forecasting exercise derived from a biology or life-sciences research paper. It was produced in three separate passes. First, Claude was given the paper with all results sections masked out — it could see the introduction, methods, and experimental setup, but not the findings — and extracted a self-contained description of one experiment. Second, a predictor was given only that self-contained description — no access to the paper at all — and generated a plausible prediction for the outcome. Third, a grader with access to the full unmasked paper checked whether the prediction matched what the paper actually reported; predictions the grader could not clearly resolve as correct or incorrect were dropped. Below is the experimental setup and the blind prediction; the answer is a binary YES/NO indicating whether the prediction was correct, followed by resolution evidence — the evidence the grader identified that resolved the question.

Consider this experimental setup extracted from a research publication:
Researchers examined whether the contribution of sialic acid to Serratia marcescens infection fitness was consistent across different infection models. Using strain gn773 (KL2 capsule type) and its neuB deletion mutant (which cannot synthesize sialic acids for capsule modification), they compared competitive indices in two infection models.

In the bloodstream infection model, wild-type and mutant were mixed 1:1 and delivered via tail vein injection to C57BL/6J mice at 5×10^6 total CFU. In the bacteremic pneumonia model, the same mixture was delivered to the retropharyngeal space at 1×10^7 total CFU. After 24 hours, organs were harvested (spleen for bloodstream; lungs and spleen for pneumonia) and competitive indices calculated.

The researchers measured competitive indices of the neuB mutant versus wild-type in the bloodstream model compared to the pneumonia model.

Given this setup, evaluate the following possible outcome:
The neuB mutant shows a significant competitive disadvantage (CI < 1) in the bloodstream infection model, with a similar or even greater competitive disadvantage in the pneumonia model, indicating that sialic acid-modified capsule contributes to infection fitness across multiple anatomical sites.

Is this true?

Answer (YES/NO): YES